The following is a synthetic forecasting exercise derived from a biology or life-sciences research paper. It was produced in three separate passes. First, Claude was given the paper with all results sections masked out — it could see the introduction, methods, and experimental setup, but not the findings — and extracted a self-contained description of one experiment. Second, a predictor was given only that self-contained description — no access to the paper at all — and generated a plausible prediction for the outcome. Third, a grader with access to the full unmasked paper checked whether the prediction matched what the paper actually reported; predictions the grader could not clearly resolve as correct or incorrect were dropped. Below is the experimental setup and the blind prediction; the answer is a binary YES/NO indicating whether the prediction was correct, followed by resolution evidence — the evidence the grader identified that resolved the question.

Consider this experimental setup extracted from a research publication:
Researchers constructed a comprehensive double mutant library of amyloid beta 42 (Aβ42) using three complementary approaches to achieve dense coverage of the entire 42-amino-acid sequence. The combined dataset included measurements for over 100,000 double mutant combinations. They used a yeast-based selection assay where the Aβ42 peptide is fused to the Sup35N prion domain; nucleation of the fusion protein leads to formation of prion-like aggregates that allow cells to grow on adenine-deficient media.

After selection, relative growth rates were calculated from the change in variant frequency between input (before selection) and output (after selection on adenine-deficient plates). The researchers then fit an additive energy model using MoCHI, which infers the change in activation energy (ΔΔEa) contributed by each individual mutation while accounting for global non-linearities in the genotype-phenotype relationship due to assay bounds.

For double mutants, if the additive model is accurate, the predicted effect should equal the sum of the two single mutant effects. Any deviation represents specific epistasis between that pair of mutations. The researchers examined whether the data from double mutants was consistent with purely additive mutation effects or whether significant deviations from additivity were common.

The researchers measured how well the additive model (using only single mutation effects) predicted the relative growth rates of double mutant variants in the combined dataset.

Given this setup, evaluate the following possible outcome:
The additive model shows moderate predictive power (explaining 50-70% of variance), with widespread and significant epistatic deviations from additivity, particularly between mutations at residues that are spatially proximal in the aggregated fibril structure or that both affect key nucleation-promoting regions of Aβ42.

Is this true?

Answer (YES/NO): NO